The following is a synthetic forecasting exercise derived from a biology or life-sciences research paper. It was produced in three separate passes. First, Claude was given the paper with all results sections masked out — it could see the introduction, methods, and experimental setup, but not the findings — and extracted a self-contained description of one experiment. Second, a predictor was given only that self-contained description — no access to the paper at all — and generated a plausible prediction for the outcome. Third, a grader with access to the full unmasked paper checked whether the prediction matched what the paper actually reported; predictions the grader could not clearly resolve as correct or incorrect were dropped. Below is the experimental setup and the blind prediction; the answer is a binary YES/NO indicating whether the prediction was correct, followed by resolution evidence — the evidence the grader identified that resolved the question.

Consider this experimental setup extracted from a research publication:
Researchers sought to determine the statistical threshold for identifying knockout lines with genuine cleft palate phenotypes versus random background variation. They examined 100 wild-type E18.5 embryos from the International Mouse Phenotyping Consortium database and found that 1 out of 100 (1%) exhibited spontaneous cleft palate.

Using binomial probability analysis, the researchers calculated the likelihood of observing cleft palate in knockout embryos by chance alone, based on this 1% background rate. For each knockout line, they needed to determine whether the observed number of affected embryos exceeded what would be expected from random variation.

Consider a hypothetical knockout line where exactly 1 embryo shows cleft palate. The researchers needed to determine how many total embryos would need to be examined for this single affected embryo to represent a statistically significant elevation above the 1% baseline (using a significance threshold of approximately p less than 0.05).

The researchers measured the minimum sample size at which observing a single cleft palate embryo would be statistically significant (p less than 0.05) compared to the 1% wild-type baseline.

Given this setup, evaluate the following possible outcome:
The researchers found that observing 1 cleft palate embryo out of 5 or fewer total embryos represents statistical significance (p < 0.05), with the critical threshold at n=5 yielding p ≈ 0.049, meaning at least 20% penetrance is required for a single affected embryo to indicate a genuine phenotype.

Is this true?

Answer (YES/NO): NO